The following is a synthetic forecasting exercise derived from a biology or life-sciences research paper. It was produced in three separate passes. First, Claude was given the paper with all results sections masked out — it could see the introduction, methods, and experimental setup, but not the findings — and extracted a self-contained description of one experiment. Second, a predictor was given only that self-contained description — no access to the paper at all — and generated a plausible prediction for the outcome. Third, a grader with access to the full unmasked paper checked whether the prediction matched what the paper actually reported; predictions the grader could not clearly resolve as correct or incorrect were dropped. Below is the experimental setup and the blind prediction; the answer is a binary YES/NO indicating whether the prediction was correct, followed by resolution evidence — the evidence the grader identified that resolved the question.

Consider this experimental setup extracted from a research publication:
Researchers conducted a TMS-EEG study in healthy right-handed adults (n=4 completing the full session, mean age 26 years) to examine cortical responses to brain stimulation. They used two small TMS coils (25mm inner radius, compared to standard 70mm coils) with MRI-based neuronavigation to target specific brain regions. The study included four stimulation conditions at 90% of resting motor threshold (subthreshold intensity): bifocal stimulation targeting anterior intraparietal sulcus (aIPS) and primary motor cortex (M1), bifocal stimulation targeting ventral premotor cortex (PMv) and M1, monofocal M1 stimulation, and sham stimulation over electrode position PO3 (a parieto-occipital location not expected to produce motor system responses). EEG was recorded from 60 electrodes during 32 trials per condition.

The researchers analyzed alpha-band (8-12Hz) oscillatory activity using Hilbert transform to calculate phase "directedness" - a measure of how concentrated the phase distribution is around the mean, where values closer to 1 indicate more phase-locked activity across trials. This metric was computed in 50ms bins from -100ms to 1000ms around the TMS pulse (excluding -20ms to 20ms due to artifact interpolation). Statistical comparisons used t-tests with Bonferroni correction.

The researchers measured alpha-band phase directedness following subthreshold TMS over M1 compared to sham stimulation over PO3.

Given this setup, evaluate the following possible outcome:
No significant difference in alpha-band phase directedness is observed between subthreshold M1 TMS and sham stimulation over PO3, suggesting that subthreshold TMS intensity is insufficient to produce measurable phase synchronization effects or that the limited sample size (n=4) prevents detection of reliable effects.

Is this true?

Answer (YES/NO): YES